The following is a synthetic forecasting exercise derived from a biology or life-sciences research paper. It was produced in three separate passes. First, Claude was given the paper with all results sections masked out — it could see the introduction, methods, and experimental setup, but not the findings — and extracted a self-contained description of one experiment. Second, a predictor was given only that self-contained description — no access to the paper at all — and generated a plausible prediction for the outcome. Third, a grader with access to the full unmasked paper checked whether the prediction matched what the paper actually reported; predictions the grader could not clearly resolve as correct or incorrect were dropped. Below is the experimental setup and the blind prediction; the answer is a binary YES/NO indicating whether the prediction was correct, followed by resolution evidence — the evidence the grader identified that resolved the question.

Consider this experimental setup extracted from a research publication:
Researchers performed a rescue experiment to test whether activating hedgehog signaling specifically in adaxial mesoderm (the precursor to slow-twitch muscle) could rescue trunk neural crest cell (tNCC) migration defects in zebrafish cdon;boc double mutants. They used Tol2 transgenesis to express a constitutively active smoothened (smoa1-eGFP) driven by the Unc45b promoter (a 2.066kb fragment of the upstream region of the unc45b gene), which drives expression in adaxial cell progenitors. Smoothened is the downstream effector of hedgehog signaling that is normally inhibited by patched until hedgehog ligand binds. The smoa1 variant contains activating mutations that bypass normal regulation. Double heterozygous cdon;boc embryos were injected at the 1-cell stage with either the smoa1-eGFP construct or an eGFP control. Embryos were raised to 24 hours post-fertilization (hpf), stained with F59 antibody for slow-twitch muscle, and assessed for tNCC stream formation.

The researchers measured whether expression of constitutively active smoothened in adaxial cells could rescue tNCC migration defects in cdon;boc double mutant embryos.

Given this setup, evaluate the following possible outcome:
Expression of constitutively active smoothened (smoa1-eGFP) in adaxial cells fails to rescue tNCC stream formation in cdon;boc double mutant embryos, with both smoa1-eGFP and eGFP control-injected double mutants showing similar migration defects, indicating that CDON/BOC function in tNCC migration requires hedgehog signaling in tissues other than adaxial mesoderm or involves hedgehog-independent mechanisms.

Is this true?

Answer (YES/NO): NO